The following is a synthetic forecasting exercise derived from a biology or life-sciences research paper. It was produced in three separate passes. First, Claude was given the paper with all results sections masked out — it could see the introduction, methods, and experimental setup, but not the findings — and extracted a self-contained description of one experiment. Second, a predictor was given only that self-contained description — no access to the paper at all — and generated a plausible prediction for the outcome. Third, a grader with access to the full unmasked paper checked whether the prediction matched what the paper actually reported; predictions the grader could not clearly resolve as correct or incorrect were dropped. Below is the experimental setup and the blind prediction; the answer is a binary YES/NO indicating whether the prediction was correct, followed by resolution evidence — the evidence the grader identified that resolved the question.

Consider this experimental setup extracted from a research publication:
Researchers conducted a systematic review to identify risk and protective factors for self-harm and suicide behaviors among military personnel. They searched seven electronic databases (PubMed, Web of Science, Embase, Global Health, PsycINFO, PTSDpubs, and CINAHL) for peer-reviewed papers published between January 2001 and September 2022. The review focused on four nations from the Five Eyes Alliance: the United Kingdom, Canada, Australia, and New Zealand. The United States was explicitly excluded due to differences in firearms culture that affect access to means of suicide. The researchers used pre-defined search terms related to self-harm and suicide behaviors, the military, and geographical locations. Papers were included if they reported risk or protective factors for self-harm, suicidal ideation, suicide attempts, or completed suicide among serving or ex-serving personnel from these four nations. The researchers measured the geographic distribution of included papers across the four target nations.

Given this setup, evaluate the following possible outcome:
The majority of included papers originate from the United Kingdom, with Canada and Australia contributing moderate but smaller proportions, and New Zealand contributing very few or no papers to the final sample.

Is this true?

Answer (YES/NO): NO